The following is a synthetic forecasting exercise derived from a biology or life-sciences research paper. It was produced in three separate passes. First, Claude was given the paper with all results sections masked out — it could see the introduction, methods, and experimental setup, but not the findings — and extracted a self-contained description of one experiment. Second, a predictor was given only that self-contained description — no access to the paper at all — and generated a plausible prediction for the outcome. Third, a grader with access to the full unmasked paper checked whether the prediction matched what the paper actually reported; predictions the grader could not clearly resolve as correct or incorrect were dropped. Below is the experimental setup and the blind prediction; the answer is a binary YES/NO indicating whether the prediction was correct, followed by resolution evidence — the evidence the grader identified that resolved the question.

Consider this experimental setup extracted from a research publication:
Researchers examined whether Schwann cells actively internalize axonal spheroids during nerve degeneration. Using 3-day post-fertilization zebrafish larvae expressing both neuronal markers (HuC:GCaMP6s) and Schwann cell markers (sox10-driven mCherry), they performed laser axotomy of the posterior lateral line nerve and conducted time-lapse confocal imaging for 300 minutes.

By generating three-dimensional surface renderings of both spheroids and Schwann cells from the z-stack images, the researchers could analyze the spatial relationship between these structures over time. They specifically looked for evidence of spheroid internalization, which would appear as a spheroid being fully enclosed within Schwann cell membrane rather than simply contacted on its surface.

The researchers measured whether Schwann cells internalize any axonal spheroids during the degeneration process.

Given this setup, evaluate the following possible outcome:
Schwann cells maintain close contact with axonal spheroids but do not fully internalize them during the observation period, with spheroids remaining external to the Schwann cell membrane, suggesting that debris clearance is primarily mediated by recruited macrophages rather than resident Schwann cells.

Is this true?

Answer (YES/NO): NO